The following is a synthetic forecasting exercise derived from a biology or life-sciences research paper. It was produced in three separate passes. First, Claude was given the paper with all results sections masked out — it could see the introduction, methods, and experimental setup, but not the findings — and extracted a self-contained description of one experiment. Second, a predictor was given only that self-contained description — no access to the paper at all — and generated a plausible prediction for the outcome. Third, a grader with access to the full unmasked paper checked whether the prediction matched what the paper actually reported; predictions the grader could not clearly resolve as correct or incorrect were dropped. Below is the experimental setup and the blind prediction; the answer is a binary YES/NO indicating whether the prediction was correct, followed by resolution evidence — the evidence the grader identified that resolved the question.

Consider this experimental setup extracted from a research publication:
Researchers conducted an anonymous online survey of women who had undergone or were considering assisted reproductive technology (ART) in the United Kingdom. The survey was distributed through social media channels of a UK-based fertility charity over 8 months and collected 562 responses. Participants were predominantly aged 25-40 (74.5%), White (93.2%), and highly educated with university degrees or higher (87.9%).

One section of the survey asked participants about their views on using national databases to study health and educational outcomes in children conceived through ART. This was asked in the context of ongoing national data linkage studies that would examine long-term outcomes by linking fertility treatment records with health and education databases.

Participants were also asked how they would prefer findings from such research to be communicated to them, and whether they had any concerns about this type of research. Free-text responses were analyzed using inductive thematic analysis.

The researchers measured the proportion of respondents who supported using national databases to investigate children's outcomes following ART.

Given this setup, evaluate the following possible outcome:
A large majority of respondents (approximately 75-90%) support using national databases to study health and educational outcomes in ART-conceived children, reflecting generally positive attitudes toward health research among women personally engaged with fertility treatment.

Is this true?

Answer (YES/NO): NO